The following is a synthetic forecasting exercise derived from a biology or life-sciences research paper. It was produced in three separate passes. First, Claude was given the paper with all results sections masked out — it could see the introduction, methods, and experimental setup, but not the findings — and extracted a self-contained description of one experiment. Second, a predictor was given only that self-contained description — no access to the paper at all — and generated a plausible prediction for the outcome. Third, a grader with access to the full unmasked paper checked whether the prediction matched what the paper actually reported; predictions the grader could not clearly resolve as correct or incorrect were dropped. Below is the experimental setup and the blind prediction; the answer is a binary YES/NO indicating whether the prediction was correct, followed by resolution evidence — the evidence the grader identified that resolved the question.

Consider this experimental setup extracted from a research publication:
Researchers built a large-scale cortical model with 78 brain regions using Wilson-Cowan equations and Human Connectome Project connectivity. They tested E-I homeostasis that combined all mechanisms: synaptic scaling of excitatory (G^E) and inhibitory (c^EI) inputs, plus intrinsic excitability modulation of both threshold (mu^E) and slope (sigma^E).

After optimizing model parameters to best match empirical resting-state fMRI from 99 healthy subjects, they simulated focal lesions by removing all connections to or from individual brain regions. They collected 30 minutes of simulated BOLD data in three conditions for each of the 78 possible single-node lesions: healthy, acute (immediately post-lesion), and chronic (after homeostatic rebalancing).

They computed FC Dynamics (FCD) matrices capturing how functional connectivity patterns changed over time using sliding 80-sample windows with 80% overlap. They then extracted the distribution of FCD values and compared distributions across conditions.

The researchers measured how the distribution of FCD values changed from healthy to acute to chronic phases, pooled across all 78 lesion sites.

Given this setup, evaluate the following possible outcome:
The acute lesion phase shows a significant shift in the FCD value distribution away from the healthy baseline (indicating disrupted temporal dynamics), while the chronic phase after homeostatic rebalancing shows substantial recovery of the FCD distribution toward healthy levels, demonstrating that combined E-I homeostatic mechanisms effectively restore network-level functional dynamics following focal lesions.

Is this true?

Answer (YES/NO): YES